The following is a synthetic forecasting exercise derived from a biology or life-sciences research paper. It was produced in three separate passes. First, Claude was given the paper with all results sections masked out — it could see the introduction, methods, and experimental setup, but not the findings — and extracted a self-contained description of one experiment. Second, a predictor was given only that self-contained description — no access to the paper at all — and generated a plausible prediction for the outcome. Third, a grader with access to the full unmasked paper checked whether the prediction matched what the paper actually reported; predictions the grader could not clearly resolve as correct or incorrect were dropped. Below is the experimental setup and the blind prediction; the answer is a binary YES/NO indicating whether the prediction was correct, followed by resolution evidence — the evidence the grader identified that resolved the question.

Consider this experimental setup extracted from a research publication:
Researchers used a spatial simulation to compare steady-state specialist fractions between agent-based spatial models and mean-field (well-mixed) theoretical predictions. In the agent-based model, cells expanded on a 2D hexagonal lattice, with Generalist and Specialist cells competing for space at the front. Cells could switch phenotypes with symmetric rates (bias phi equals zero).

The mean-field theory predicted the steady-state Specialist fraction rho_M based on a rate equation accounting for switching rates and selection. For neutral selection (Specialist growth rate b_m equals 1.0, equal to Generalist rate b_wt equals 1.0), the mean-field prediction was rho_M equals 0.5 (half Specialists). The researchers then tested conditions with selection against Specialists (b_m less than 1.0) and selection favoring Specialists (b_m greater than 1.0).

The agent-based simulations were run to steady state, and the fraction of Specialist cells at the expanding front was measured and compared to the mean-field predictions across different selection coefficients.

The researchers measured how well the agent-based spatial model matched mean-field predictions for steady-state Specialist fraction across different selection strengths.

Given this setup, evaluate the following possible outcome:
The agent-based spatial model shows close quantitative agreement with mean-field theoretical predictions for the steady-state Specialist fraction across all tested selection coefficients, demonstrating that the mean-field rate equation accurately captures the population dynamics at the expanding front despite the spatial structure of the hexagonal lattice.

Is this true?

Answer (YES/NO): NO